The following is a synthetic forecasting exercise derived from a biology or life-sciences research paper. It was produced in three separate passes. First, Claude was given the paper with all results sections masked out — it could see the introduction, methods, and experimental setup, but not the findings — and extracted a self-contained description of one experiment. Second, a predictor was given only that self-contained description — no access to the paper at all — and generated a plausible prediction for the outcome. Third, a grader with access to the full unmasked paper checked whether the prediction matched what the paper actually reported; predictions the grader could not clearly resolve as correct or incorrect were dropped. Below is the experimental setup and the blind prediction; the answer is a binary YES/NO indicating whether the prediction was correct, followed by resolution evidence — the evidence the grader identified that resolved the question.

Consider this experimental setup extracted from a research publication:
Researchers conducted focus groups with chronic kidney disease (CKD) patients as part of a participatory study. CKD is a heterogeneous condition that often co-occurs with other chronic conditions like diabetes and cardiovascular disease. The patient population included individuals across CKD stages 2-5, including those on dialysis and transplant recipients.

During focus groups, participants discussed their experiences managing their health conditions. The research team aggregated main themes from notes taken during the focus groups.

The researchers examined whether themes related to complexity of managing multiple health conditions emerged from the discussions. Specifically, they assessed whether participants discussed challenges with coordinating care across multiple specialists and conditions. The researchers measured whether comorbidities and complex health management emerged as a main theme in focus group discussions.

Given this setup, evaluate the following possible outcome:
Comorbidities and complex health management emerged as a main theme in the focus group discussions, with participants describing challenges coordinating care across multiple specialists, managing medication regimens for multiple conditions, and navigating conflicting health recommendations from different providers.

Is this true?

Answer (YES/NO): NO